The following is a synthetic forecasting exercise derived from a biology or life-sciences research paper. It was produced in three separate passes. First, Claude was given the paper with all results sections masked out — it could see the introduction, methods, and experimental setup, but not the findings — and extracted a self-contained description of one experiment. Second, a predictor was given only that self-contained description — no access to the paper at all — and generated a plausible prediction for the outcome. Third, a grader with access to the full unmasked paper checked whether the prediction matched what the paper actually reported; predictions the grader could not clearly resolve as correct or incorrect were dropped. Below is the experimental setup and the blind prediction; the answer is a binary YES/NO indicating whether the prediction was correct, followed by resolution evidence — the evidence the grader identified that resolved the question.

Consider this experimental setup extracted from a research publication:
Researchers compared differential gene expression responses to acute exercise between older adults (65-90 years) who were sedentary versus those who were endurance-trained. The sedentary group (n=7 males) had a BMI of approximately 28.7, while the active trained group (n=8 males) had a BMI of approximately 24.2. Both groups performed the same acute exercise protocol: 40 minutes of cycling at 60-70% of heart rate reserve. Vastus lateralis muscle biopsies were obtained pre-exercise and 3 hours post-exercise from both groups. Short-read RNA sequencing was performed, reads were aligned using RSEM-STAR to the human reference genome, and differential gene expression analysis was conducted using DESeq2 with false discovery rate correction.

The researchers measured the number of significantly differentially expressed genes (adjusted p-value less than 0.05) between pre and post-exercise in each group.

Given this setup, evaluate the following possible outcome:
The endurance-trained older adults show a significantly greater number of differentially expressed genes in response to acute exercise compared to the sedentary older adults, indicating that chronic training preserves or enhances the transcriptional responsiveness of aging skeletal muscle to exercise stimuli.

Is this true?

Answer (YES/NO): NO